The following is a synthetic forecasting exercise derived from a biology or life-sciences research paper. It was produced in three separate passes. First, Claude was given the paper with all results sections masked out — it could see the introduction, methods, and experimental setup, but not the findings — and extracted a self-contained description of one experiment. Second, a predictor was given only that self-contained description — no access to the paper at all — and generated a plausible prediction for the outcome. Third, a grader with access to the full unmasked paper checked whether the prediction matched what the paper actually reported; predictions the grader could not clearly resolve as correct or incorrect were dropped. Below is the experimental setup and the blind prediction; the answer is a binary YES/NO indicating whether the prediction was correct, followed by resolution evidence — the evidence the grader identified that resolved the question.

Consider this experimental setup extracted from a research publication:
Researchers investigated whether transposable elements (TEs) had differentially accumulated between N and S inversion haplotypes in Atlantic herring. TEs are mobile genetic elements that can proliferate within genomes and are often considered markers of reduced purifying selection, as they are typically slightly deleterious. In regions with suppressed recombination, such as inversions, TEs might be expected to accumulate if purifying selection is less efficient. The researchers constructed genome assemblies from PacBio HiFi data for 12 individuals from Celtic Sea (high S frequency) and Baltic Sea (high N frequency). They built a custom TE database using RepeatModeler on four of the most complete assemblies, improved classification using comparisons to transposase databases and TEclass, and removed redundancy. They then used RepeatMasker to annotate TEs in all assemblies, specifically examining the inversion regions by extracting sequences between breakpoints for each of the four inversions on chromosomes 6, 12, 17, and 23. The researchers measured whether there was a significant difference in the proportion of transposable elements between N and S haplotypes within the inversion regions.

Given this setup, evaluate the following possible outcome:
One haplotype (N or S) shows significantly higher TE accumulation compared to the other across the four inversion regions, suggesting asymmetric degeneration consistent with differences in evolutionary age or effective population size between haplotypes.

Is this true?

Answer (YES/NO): NO